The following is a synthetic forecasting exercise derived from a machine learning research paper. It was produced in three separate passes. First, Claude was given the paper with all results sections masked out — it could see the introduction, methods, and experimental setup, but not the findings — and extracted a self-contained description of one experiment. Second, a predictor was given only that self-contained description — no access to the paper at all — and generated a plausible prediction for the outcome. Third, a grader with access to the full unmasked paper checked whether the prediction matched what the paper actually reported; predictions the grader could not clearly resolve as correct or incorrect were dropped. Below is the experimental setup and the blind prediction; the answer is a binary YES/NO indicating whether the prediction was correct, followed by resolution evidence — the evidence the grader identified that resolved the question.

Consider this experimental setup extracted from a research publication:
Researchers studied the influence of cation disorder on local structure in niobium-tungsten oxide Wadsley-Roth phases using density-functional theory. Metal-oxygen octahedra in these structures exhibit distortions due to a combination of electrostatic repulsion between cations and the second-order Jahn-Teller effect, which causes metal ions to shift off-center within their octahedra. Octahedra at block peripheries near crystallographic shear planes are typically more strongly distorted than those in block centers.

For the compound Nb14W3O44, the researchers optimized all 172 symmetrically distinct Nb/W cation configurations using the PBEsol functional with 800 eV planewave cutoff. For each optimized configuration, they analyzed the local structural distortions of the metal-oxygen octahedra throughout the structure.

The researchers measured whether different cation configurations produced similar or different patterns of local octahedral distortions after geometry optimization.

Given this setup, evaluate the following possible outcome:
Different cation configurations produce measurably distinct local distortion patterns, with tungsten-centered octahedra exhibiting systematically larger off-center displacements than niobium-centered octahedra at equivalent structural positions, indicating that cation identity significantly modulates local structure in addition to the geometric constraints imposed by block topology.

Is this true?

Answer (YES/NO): NO